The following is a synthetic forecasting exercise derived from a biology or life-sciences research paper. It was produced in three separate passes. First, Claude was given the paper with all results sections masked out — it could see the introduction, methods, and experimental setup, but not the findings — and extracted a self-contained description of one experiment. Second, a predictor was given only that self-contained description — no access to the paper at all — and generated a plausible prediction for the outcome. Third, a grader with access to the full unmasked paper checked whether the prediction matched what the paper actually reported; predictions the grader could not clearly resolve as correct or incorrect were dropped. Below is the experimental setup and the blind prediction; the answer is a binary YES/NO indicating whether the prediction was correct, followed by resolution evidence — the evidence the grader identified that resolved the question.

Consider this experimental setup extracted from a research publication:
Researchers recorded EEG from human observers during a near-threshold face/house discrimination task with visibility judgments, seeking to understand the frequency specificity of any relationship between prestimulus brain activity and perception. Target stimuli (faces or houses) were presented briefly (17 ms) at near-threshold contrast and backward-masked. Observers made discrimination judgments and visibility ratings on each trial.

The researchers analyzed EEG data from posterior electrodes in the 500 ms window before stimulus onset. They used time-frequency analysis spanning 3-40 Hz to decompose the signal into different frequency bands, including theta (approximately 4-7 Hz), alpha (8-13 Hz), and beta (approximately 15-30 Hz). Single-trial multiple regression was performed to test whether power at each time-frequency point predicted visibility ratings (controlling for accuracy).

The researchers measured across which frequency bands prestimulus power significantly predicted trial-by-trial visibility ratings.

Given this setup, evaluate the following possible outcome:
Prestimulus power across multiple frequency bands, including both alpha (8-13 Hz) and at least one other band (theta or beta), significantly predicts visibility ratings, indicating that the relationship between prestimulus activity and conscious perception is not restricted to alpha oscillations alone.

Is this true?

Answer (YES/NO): NO